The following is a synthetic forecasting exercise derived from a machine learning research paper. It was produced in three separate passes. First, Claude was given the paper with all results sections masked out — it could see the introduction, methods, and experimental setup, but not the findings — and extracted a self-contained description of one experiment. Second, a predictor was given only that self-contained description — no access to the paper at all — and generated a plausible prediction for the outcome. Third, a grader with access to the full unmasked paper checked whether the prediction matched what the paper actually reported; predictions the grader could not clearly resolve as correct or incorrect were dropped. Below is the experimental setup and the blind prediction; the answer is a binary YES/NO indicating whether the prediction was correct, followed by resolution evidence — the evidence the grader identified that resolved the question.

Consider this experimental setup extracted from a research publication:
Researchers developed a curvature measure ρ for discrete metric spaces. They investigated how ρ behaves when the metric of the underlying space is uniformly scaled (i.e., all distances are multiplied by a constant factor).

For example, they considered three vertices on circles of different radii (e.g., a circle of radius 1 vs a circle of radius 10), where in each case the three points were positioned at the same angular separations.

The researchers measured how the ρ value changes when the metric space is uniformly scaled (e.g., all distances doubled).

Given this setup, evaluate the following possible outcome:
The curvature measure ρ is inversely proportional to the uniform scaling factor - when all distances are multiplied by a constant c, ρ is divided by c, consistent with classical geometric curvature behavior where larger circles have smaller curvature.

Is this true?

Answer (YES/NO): NO